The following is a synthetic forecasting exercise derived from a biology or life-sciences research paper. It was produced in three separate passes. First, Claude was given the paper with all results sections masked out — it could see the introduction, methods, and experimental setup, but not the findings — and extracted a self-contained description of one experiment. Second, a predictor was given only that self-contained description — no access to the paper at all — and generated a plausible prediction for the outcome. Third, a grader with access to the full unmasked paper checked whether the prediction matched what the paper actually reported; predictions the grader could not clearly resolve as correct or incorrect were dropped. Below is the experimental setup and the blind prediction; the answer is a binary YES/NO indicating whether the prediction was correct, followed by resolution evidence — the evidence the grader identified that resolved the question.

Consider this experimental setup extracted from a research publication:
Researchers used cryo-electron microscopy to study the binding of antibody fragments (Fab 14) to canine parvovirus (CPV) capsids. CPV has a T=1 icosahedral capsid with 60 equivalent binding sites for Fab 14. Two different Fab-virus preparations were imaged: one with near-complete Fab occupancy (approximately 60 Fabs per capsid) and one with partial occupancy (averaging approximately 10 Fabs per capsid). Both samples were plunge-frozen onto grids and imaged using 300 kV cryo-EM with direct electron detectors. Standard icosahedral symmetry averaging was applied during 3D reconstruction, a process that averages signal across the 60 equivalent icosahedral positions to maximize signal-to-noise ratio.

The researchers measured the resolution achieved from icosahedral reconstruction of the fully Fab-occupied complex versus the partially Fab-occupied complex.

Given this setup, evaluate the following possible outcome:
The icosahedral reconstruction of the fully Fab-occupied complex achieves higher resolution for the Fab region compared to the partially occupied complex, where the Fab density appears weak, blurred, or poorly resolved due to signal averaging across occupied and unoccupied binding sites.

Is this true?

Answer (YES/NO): YES